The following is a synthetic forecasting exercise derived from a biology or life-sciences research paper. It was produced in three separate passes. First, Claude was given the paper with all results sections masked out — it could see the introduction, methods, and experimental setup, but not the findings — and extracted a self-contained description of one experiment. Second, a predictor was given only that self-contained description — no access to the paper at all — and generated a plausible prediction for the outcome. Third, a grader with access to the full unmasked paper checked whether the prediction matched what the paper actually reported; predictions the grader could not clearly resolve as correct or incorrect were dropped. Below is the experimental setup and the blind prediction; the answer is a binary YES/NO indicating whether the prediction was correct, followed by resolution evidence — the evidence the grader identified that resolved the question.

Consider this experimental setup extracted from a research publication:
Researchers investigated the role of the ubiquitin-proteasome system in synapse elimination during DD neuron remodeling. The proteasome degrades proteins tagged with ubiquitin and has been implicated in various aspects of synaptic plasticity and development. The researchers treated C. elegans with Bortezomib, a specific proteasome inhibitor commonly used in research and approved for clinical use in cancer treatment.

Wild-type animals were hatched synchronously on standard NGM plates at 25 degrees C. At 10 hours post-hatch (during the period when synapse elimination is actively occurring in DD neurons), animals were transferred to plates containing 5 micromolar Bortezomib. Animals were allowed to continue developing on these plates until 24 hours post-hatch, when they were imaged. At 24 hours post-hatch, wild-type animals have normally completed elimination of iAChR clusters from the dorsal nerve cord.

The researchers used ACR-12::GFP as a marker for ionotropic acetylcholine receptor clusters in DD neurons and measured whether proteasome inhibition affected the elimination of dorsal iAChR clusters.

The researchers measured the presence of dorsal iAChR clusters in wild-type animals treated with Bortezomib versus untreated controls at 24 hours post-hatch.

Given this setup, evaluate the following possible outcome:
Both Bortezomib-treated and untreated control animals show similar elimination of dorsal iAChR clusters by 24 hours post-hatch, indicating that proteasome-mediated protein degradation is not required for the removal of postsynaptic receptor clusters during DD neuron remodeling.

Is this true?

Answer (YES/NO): NO